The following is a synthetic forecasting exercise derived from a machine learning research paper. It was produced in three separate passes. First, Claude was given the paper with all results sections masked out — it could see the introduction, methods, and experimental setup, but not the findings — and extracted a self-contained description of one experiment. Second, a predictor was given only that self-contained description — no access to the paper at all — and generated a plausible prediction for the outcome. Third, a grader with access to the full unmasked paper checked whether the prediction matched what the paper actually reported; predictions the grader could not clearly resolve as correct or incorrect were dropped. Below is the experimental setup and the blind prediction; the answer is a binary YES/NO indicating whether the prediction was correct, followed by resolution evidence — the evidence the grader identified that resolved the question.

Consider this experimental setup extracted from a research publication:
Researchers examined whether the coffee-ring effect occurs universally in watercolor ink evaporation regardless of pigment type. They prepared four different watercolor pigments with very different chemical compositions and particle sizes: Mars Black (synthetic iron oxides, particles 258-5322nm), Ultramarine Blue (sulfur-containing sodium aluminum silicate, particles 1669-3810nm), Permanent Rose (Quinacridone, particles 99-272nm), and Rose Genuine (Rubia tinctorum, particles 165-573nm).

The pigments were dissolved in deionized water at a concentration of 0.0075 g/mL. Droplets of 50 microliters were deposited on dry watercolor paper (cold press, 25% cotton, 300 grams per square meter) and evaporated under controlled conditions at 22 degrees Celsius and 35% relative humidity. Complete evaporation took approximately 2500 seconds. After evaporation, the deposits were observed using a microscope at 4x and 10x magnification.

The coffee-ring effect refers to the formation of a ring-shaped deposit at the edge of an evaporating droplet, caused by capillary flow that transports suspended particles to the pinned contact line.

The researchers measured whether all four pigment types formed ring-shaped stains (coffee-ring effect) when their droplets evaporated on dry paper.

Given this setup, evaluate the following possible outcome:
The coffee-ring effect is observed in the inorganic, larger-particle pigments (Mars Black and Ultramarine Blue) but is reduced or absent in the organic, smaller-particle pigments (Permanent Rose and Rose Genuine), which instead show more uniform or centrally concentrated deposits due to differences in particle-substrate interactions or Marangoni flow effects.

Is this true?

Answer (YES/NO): NO